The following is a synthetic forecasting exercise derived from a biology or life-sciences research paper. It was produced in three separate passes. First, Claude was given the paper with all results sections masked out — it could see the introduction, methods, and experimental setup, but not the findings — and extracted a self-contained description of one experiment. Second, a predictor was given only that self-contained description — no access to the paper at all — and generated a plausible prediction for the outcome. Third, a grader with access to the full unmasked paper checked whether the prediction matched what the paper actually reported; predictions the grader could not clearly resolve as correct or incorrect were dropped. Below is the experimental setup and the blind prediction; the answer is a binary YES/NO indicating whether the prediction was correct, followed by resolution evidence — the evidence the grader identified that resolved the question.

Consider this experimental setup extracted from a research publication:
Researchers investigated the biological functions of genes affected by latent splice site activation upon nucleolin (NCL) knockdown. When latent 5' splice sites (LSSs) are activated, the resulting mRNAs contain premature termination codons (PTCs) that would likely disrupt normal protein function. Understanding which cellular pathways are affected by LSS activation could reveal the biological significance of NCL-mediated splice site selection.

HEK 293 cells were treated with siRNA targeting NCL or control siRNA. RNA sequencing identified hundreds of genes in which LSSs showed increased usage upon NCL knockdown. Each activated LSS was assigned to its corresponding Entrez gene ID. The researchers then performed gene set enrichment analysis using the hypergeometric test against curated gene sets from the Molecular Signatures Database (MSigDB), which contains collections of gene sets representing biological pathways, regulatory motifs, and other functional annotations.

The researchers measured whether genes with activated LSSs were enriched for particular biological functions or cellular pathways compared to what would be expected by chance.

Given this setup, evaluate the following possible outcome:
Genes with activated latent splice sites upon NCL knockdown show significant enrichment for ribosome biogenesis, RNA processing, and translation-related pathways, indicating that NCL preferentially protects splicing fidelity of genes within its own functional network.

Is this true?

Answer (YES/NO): NO